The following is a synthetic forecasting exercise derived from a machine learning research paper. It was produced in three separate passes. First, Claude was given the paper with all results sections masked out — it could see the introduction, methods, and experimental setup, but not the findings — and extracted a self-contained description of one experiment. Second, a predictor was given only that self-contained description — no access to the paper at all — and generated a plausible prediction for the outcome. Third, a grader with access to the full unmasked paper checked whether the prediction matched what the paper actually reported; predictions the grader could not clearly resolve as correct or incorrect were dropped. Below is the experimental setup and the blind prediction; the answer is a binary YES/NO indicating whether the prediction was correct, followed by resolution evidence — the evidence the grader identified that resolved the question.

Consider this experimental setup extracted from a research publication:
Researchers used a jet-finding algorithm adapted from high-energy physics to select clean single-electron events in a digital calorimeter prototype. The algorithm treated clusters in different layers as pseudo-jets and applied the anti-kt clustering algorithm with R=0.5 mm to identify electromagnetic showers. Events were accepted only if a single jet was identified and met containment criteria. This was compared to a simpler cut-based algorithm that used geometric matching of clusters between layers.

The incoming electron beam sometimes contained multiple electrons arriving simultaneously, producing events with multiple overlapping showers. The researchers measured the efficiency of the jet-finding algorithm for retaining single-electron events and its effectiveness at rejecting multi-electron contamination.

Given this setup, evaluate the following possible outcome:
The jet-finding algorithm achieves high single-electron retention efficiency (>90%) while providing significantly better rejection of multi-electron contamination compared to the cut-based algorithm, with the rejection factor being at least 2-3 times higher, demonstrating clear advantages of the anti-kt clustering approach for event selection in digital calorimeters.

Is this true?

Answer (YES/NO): NO